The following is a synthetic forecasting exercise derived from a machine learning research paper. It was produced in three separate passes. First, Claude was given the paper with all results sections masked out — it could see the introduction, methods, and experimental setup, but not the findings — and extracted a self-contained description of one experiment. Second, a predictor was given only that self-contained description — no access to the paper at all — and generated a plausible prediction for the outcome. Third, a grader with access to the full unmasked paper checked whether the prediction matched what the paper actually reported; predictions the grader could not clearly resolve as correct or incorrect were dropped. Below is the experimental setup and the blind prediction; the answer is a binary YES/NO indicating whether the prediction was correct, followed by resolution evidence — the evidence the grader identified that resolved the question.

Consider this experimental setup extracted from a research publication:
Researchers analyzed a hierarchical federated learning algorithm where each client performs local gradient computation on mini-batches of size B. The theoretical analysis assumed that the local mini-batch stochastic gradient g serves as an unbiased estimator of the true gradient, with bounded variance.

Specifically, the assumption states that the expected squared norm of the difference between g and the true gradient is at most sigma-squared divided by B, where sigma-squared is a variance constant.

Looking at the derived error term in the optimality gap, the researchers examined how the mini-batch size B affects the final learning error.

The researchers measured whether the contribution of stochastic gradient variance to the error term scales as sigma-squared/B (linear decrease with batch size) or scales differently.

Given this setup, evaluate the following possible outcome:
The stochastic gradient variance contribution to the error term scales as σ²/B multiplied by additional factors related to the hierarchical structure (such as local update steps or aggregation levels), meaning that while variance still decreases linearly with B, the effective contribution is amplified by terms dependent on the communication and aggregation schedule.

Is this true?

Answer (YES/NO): YES